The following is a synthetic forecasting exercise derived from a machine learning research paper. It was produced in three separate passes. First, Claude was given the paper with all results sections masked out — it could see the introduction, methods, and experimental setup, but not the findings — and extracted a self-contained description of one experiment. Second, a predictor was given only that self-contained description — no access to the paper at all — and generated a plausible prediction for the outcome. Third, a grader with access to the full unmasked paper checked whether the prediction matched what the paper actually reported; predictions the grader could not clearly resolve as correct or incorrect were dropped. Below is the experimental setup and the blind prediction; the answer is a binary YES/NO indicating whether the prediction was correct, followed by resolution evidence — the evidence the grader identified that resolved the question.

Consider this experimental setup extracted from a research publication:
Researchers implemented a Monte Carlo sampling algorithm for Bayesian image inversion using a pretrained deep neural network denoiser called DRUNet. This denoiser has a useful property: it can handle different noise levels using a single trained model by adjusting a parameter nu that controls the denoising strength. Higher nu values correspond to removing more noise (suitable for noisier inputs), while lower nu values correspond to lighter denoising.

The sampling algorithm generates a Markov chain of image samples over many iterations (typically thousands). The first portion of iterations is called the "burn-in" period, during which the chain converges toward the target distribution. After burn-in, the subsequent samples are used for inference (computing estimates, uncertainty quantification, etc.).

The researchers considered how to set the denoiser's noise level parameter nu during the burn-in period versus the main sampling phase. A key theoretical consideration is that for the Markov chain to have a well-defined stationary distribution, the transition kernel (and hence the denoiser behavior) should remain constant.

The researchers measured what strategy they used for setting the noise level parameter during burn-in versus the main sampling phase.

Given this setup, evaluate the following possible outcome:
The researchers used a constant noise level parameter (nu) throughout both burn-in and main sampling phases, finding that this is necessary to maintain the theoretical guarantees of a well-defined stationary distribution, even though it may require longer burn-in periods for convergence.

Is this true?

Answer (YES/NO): NO